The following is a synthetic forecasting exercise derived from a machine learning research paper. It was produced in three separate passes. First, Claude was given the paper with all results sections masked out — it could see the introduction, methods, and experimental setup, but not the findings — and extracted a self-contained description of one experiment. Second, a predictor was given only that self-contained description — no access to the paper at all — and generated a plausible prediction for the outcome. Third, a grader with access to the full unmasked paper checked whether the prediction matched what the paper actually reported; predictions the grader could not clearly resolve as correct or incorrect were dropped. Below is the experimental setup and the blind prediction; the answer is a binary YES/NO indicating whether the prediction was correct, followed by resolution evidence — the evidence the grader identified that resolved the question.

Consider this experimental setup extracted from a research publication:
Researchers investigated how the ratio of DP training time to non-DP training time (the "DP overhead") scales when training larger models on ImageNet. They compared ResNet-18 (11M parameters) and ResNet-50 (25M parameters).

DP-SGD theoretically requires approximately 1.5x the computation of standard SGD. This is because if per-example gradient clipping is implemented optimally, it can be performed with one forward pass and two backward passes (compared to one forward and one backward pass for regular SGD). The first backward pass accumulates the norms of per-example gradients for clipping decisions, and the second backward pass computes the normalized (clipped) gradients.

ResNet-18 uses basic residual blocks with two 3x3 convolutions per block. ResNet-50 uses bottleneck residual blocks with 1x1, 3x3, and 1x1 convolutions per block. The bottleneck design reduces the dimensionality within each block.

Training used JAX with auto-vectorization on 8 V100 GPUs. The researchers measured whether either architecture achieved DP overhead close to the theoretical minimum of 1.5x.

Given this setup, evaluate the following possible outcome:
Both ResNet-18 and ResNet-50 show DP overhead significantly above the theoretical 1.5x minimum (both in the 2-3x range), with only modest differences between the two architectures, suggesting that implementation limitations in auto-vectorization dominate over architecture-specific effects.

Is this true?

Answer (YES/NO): NO